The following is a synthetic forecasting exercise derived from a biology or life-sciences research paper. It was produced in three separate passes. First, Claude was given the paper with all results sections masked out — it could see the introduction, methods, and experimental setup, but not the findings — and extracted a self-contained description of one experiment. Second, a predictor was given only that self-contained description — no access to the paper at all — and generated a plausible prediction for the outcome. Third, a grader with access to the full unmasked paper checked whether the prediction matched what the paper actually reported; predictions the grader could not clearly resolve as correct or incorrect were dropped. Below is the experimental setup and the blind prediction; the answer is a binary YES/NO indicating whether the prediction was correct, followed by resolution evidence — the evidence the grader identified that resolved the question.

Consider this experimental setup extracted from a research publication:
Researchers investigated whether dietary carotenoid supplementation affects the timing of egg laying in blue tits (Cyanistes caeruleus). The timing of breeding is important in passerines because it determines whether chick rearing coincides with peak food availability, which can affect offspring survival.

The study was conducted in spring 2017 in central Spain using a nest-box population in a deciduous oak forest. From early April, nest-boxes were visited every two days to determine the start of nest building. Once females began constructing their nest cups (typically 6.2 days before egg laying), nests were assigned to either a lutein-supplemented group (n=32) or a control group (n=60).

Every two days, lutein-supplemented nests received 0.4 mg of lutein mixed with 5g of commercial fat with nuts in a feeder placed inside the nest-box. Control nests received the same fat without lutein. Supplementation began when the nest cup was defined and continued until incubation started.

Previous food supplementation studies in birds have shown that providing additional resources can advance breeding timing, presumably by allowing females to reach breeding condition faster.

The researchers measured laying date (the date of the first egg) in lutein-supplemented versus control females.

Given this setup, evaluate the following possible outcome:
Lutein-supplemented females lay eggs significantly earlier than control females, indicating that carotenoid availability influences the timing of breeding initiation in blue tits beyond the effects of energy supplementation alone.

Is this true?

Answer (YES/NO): NO